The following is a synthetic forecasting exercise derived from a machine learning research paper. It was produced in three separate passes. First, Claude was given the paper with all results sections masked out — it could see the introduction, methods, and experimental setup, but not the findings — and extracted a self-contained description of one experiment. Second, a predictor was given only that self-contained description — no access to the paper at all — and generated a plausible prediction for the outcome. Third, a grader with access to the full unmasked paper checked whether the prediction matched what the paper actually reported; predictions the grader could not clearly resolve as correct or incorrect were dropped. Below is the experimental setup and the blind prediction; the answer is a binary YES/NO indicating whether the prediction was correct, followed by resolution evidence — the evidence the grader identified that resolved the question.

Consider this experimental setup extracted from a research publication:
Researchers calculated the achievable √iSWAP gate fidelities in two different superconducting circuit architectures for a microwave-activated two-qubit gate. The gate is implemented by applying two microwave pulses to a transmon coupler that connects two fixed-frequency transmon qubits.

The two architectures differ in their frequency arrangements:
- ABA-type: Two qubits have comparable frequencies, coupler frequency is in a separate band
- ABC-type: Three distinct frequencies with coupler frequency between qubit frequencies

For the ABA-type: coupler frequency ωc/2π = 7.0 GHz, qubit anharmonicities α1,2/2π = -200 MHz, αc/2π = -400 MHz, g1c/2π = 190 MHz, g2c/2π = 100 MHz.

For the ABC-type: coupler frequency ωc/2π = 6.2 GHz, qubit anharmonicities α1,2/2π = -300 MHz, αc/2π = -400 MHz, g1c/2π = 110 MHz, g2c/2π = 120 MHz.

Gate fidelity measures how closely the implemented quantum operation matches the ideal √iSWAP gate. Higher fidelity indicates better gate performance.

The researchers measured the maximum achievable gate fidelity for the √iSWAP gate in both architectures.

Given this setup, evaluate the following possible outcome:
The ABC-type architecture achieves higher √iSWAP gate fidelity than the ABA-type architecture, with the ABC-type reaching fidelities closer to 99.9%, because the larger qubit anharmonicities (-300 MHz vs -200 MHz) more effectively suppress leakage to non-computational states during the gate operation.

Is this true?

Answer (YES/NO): NO